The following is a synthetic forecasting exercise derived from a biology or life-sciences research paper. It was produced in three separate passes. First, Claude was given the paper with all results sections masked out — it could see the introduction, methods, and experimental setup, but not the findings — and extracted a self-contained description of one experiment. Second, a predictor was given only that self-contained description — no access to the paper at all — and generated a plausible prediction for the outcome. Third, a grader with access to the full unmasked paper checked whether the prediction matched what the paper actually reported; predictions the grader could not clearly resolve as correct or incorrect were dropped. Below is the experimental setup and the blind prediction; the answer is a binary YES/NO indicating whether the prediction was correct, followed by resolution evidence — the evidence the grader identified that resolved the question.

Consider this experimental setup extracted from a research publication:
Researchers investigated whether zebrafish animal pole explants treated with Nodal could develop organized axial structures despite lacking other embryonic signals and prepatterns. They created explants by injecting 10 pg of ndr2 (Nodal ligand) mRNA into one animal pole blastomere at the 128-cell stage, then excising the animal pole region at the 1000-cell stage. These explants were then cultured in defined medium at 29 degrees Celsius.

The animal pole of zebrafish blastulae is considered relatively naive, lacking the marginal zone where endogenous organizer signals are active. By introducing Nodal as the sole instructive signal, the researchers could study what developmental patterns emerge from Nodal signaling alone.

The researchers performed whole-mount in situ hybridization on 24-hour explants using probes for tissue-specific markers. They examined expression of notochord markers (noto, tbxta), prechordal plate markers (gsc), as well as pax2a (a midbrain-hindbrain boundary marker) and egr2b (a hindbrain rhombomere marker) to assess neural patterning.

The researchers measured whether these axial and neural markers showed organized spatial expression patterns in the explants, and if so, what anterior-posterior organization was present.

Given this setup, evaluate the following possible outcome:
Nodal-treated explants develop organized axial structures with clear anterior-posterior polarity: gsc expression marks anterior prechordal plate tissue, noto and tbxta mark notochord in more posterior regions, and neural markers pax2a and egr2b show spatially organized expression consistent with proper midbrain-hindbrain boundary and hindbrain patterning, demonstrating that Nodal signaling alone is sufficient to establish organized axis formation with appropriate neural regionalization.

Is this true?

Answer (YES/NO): YES